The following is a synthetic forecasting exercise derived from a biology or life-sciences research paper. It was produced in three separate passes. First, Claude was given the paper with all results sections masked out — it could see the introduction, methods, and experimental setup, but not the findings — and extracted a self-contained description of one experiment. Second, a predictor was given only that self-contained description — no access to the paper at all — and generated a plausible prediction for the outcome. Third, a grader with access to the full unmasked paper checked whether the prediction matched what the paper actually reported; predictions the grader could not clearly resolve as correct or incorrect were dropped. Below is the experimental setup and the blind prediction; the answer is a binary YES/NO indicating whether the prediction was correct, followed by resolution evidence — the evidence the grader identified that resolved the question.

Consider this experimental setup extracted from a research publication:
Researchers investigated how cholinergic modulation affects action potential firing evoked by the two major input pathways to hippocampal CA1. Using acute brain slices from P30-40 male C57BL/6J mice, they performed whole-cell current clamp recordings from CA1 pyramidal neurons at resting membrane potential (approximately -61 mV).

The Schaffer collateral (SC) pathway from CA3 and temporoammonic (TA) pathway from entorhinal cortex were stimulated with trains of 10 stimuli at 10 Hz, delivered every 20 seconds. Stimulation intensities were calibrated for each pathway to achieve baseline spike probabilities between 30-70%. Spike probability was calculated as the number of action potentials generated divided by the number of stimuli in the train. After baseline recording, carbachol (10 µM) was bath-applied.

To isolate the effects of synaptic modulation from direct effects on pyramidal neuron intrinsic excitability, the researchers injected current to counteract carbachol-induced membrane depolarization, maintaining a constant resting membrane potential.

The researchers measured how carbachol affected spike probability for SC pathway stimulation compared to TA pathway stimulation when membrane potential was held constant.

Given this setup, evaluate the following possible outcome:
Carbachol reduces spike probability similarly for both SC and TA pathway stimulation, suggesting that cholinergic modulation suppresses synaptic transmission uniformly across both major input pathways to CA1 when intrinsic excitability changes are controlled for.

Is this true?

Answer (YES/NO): NO